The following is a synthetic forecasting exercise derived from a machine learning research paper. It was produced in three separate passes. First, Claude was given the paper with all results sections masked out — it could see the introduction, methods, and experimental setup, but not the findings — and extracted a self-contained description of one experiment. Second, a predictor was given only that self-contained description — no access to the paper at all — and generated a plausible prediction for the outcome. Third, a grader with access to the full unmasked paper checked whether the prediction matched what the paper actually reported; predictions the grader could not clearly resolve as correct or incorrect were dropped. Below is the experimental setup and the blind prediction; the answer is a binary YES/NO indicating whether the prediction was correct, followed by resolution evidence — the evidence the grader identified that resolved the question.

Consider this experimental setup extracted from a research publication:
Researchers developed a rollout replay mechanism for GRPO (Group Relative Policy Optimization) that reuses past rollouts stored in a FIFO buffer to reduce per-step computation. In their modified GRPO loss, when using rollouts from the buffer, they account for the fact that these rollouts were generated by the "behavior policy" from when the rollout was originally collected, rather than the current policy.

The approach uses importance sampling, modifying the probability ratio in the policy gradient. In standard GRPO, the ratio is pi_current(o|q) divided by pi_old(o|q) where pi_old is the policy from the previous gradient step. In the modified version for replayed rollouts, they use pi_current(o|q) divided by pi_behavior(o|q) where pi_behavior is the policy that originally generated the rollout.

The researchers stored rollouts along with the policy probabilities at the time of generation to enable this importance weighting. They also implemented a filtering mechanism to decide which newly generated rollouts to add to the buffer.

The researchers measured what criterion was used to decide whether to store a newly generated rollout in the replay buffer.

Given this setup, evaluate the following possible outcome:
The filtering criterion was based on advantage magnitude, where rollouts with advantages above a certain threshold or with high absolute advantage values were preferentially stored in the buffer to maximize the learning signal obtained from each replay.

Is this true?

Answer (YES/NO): NO